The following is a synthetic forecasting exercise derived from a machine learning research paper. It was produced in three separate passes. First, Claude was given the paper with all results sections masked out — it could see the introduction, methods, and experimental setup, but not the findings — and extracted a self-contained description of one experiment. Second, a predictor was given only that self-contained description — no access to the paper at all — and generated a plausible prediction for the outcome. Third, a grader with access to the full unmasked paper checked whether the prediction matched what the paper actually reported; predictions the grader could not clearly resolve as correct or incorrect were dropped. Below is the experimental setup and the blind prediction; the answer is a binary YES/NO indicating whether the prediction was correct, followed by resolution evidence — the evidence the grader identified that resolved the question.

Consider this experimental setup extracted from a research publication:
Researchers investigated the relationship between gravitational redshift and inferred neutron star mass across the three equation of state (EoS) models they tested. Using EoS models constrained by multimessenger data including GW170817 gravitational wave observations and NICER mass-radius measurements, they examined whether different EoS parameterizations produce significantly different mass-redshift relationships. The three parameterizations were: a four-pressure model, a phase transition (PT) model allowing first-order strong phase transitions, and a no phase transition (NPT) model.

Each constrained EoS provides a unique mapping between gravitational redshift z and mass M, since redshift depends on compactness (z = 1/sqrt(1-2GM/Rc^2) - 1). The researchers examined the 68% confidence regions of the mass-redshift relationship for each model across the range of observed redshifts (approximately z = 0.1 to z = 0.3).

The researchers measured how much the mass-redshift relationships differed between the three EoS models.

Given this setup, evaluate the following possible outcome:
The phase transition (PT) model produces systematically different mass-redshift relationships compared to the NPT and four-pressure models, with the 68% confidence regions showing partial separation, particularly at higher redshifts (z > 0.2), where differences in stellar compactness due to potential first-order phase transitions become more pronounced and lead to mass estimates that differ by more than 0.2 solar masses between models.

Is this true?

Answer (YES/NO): NO